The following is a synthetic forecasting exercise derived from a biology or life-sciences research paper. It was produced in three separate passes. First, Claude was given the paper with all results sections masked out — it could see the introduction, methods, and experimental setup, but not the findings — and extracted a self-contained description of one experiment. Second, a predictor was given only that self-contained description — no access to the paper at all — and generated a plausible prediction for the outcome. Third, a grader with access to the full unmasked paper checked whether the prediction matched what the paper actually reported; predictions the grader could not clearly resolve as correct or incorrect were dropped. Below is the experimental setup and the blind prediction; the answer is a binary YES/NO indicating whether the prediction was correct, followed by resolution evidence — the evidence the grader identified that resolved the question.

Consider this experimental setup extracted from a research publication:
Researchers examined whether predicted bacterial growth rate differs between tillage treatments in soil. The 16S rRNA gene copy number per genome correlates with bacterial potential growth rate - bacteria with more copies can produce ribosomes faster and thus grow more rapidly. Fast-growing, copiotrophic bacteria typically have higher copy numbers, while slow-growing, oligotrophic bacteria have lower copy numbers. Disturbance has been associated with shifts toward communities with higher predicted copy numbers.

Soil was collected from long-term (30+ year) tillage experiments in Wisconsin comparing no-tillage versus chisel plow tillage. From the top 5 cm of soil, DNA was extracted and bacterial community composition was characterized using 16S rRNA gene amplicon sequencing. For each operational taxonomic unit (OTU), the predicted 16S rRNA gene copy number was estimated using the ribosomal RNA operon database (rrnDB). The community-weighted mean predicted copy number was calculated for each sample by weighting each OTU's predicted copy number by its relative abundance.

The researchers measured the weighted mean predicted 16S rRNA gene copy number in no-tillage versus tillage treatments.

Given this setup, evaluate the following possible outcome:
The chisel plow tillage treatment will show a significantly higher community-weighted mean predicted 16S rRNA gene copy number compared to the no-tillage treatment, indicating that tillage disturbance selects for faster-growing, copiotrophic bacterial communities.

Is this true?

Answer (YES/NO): YES